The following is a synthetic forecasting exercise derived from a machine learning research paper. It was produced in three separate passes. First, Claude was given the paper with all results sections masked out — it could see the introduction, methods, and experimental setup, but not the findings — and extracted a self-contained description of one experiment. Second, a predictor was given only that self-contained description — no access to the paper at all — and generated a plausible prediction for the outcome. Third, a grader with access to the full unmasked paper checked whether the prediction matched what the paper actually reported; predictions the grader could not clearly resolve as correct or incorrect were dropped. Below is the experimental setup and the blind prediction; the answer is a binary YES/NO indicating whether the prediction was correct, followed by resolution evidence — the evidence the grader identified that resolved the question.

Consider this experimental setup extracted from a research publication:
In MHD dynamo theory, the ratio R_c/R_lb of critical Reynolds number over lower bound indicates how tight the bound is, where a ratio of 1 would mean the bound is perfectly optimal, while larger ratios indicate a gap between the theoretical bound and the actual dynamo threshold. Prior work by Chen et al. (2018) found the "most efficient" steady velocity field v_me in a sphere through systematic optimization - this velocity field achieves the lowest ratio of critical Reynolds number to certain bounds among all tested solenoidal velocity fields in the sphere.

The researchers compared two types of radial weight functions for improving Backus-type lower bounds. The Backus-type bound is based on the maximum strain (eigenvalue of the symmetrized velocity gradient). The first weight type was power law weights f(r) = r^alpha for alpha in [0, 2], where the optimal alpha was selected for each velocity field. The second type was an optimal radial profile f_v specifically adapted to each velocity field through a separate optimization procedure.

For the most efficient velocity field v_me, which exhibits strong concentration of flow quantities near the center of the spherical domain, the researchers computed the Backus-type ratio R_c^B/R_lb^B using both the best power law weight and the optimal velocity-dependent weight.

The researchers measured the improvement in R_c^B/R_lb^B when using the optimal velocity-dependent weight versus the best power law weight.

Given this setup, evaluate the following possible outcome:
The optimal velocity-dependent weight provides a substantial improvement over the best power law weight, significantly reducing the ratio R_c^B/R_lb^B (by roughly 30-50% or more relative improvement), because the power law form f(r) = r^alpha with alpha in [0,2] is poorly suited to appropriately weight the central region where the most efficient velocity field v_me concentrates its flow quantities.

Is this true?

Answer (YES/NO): YES